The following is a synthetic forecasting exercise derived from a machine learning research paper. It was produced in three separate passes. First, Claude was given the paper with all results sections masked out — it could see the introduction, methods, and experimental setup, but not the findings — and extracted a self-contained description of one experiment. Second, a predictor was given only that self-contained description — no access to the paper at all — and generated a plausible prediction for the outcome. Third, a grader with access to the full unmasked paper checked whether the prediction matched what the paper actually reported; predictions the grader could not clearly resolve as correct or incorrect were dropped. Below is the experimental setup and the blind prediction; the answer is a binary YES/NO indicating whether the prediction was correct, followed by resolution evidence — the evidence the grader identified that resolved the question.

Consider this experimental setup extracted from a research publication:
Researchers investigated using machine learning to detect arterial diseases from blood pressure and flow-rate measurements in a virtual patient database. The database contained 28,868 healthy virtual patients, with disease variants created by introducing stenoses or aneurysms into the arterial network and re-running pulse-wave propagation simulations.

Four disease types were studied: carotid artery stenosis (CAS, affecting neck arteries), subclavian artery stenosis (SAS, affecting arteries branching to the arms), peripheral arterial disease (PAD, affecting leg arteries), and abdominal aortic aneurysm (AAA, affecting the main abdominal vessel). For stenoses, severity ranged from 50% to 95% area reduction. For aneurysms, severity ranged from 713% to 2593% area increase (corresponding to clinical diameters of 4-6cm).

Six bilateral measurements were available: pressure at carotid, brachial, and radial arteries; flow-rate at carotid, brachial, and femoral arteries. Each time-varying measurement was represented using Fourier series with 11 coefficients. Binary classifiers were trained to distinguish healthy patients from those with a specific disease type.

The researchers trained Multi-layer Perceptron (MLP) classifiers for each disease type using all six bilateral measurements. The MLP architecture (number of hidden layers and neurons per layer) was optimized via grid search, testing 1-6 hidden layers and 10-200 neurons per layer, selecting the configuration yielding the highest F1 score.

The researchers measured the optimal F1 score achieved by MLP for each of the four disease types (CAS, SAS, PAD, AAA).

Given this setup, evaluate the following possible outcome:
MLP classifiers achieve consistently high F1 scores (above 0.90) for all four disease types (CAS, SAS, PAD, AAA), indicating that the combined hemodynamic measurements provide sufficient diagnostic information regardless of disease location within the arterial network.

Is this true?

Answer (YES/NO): NO